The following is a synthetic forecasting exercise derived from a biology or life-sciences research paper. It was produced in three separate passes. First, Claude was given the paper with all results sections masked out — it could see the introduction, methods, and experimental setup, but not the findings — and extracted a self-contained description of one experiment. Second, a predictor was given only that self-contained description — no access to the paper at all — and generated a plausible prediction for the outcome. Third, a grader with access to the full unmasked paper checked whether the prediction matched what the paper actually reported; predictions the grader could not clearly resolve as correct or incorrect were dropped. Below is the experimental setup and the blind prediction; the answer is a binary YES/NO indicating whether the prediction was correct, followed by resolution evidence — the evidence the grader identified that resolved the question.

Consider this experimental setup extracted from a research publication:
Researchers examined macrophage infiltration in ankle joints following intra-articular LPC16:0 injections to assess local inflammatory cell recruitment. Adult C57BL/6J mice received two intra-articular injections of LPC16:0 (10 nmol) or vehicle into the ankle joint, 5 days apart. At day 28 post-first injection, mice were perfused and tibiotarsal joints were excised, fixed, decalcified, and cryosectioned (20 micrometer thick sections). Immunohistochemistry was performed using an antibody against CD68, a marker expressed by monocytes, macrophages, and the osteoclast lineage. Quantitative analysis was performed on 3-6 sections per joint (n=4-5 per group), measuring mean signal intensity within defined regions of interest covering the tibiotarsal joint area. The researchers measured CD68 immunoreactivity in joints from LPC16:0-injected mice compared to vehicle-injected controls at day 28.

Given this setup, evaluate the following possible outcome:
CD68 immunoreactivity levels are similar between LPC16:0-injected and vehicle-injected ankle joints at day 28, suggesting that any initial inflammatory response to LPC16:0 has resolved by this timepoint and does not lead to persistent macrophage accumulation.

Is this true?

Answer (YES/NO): YES